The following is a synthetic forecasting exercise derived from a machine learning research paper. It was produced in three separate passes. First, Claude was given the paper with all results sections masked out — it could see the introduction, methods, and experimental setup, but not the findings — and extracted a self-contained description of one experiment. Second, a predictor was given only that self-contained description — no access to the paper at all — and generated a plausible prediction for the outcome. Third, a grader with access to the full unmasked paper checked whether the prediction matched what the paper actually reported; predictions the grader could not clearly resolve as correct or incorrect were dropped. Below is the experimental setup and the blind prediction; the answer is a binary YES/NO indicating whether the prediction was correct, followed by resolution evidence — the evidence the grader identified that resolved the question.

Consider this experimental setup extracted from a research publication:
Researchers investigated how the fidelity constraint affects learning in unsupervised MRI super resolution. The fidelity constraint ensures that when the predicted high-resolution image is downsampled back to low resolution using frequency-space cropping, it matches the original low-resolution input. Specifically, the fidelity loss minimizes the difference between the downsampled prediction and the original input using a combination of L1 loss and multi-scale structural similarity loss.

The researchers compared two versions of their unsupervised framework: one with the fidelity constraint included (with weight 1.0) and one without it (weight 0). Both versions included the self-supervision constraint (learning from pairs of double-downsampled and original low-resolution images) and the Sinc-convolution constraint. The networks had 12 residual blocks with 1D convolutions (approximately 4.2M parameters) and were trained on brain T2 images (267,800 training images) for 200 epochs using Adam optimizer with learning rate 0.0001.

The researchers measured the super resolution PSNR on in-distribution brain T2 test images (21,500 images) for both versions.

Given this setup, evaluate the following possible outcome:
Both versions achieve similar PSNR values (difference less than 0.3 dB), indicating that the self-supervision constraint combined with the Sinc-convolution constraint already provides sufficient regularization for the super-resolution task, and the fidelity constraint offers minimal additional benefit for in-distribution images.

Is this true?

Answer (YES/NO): NO